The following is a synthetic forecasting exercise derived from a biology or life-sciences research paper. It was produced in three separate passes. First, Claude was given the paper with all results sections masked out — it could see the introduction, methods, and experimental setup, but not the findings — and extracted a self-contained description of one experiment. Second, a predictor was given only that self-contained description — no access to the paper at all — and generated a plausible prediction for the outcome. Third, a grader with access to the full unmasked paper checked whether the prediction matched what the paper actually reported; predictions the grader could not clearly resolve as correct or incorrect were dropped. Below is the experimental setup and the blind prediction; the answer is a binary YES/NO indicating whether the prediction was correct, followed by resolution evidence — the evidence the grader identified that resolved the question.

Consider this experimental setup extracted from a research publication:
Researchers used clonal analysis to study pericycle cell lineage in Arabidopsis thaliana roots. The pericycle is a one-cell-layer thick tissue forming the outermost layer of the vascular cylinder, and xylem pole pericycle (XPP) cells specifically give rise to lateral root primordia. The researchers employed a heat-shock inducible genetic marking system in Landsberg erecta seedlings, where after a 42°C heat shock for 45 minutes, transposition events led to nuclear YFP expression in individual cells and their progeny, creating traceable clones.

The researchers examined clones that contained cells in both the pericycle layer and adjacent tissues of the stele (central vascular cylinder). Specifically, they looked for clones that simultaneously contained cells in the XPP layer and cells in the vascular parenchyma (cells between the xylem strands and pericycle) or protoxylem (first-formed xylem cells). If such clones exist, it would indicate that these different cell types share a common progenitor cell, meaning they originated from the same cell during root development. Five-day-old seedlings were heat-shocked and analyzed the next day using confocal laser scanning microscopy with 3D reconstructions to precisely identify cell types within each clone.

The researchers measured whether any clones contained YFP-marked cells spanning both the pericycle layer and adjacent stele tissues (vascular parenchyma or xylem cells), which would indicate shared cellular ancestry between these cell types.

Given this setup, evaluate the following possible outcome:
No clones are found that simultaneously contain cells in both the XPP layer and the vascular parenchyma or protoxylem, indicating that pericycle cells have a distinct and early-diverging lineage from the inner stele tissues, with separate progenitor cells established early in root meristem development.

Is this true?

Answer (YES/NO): NO